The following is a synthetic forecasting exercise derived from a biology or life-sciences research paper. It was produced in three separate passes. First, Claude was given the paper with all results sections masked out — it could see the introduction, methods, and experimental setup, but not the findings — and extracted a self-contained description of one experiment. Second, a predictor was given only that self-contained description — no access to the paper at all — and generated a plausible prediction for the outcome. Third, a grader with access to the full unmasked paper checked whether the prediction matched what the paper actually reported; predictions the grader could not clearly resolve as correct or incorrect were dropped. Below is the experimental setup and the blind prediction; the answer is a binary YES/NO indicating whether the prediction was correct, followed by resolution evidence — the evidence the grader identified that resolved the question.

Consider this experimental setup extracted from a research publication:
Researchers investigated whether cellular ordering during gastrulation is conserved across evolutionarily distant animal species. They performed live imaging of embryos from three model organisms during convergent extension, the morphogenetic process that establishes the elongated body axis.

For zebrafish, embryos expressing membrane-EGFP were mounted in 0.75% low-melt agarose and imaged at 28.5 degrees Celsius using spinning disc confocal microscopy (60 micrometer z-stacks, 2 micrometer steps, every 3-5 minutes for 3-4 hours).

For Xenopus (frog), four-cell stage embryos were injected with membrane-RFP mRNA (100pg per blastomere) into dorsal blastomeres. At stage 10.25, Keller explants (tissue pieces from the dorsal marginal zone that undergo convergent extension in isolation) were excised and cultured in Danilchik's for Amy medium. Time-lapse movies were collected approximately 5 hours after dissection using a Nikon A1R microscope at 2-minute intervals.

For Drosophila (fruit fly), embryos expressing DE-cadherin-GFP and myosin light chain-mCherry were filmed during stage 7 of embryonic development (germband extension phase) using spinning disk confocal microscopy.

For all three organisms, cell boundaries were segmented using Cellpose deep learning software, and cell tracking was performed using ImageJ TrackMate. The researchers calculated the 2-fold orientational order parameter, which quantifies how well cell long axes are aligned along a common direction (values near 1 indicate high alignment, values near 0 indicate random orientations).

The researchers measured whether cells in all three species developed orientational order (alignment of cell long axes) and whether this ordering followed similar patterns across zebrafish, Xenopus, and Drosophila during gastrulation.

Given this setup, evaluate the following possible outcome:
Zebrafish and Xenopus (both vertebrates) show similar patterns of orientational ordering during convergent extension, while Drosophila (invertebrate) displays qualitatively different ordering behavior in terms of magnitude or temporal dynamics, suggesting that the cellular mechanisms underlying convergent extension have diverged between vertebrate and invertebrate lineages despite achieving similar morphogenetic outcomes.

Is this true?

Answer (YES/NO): NO